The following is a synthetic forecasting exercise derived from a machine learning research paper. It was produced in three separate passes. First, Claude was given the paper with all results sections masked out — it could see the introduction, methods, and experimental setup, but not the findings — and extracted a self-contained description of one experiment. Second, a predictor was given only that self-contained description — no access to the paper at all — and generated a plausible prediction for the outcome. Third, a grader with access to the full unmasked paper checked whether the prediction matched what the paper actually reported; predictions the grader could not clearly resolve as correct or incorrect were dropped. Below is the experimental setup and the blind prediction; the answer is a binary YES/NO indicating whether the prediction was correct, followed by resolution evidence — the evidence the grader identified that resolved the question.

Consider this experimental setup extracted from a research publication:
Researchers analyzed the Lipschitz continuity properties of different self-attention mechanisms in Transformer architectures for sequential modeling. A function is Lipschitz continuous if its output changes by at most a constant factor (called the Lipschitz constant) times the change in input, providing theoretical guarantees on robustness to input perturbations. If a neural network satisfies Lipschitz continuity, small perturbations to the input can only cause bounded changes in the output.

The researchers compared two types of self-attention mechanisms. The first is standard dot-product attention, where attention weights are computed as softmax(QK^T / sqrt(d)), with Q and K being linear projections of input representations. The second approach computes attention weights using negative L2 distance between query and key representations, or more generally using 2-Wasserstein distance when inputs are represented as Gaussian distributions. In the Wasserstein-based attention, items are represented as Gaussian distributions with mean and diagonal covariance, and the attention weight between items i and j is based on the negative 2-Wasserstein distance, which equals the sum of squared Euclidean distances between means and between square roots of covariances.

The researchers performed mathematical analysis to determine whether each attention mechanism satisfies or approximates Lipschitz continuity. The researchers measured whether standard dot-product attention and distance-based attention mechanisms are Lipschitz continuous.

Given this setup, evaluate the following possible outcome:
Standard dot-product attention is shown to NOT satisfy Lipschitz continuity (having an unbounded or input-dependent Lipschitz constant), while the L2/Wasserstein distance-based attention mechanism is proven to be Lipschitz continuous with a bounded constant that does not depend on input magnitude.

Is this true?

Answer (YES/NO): NO